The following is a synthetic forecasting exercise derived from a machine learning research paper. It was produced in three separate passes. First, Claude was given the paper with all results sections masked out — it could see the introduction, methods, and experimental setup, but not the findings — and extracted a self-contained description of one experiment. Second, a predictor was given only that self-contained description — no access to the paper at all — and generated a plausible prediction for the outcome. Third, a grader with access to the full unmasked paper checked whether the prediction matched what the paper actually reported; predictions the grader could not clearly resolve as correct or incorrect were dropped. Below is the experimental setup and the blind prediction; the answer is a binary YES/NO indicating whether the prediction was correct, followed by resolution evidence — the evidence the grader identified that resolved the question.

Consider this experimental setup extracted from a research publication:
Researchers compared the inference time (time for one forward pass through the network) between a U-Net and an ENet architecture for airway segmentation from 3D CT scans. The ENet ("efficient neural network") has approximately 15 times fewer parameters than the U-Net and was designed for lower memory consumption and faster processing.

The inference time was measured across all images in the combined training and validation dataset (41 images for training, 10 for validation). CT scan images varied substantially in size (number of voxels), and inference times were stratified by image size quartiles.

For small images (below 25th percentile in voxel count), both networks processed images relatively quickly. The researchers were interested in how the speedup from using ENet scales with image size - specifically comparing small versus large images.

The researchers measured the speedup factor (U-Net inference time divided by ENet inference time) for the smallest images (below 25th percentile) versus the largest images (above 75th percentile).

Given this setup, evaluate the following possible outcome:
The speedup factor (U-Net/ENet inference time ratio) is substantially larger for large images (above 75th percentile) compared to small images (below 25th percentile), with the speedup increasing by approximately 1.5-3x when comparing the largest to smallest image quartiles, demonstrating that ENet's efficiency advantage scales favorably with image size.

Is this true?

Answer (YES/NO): NO